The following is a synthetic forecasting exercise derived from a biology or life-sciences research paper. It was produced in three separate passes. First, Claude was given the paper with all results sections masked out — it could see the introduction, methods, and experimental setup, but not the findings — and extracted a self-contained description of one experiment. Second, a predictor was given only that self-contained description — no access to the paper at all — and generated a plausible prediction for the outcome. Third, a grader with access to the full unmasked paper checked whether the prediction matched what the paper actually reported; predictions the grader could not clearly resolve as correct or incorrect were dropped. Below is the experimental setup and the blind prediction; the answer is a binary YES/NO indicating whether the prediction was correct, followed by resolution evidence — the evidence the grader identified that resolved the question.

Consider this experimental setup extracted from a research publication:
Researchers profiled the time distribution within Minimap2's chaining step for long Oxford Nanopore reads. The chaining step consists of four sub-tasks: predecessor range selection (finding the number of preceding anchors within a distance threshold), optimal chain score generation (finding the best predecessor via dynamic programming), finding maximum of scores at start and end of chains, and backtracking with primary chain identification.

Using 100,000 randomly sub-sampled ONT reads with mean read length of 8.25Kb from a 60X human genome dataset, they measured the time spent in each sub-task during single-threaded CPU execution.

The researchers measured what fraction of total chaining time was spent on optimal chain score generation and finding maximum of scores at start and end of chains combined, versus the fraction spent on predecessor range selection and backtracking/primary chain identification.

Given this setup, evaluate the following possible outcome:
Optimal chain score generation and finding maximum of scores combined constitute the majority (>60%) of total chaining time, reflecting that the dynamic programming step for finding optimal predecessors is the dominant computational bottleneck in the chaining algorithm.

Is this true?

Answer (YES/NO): YES